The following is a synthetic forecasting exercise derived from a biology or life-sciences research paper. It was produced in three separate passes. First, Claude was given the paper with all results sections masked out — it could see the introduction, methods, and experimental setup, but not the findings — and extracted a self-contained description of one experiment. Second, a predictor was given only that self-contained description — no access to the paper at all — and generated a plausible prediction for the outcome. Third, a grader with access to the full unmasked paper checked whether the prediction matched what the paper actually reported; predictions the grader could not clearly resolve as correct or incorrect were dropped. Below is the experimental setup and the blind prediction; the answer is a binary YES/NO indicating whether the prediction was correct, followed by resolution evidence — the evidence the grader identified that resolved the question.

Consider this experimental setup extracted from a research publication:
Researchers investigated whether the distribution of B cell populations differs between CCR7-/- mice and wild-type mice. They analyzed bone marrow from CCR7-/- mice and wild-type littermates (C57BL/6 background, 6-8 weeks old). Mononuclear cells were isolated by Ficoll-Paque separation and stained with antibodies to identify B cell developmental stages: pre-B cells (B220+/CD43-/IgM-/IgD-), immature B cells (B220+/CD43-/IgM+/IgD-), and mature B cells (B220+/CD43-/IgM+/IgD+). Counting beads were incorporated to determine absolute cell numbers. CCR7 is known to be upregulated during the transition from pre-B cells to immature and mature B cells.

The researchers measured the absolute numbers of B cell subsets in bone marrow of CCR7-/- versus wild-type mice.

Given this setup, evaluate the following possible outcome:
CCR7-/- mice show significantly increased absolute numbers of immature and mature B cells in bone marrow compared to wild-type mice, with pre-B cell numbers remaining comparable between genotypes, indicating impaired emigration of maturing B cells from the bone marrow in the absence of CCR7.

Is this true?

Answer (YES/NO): NO